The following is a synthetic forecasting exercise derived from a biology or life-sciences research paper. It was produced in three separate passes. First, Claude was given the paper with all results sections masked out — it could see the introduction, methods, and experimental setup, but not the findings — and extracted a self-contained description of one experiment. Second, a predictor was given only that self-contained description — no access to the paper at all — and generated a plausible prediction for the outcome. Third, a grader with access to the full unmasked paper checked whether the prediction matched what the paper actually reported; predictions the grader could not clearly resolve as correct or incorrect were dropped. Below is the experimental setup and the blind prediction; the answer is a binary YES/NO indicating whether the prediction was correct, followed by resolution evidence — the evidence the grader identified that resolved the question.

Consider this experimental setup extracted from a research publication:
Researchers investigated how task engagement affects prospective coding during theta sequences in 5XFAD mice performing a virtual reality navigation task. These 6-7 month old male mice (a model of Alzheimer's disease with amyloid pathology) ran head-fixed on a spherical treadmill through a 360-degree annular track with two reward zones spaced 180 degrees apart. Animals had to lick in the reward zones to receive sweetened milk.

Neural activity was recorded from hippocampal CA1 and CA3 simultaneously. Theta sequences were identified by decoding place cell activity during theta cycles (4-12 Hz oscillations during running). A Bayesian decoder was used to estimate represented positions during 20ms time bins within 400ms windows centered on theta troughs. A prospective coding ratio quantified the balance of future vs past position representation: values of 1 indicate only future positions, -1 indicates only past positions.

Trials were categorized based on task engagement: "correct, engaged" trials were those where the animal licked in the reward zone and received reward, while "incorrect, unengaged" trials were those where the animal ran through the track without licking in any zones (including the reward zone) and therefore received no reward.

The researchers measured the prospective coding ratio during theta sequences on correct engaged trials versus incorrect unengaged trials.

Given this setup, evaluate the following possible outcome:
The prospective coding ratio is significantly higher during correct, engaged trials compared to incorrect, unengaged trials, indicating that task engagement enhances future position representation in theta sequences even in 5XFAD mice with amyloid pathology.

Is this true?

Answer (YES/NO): NO